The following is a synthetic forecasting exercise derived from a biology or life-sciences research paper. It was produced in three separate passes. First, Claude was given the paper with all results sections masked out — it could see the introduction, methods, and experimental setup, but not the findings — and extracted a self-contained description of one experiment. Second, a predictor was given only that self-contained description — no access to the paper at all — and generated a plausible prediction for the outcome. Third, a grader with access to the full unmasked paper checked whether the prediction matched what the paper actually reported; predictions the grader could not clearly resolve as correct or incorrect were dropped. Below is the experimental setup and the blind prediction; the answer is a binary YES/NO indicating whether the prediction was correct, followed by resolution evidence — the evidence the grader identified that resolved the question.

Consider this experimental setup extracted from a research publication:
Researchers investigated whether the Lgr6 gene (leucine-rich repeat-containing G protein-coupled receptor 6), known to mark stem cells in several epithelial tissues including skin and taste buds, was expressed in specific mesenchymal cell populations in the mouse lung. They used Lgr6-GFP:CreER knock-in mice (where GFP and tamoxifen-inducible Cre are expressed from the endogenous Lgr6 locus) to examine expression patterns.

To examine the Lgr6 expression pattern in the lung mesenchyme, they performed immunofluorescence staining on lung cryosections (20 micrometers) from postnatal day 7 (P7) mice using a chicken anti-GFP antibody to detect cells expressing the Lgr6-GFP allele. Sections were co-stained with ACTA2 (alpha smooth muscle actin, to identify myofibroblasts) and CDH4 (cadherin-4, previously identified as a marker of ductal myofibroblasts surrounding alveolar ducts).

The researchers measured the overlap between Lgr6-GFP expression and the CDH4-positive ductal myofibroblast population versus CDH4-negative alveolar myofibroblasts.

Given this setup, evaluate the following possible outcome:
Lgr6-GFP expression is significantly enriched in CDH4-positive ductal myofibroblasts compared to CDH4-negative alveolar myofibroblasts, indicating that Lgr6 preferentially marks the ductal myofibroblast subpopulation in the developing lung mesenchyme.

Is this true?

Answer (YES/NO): YES